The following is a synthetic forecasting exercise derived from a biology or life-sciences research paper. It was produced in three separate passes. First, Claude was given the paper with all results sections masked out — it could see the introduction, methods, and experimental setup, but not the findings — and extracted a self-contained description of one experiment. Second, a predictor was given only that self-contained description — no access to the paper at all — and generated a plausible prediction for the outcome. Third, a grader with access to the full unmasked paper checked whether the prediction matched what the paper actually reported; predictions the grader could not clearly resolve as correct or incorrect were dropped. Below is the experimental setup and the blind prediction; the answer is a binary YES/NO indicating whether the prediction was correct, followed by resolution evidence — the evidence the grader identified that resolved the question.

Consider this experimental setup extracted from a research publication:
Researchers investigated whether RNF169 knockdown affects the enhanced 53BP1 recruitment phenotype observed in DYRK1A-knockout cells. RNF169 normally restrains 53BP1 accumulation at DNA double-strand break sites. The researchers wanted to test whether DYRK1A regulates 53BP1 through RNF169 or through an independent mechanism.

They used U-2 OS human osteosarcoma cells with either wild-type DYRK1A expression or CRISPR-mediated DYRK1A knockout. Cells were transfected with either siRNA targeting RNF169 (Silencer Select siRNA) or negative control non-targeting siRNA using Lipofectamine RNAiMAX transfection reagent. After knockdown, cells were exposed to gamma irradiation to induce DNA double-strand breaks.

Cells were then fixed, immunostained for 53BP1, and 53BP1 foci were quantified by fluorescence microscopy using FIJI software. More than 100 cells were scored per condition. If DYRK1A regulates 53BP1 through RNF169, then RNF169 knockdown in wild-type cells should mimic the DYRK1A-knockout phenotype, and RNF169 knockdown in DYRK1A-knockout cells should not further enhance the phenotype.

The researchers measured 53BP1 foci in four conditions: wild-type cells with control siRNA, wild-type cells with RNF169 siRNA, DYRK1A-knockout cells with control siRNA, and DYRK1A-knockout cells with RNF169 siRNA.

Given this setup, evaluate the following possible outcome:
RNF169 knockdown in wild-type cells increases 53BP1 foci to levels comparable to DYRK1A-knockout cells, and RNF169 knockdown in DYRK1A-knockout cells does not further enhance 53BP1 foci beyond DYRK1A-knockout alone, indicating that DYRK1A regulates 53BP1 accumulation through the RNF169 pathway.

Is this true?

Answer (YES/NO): NO